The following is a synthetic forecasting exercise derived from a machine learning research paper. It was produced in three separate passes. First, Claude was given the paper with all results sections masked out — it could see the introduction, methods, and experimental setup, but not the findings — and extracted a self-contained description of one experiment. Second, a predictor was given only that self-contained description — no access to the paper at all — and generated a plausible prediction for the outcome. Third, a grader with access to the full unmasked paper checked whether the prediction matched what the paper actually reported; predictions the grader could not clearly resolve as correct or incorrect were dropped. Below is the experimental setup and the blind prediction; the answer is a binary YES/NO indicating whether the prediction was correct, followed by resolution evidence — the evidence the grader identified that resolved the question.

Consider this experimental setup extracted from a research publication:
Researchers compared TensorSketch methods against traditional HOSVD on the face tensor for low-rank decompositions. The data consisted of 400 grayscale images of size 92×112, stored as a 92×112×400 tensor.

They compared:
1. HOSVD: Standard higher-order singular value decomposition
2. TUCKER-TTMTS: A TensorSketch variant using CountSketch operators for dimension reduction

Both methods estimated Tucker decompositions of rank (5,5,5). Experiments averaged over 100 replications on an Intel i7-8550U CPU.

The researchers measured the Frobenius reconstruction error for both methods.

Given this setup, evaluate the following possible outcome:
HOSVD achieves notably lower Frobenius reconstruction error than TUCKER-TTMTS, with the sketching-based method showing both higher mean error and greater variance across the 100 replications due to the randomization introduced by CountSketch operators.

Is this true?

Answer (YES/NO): YES